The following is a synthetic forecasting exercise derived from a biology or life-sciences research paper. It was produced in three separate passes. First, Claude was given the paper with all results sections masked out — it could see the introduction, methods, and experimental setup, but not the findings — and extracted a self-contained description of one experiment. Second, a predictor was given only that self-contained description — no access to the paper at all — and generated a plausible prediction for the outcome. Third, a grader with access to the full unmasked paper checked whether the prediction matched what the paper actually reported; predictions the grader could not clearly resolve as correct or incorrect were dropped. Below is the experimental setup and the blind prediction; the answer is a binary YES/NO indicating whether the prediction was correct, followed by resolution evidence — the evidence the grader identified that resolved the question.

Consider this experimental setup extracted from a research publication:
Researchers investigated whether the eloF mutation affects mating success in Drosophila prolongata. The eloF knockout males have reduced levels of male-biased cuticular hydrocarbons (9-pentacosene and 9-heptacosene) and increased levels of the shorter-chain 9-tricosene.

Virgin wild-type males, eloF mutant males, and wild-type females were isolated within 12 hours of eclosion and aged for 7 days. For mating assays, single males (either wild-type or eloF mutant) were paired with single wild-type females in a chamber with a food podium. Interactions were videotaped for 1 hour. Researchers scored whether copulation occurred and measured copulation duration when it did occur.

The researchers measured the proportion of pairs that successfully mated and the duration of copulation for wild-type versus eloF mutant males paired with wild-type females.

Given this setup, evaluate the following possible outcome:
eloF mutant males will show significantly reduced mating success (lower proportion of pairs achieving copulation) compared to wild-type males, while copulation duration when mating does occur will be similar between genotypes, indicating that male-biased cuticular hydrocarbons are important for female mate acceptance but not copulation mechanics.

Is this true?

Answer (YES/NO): NO